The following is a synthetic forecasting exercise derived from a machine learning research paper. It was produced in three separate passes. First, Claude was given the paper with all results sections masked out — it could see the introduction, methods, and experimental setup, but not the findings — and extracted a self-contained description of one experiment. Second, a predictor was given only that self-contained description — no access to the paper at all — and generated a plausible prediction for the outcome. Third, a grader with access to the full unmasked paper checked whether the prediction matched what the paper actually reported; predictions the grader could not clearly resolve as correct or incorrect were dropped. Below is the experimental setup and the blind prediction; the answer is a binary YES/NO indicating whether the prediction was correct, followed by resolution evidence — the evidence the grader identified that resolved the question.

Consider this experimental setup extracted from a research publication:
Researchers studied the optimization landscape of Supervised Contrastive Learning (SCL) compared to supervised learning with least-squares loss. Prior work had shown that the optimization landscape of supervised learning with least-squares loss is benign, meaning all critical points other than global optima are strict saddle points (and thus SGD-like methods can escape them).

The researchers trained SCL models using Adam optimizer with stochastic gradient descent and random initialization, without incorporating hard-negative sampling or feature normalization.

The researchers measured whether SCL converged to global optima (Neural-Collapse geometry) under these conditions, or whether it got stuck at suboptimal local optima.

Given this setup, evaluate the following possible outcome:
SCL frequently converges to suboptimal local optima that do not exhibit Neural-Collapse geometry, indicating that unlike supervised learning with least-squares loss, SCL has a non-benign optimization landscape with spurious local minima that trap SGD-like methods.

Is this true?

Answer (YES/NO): YES